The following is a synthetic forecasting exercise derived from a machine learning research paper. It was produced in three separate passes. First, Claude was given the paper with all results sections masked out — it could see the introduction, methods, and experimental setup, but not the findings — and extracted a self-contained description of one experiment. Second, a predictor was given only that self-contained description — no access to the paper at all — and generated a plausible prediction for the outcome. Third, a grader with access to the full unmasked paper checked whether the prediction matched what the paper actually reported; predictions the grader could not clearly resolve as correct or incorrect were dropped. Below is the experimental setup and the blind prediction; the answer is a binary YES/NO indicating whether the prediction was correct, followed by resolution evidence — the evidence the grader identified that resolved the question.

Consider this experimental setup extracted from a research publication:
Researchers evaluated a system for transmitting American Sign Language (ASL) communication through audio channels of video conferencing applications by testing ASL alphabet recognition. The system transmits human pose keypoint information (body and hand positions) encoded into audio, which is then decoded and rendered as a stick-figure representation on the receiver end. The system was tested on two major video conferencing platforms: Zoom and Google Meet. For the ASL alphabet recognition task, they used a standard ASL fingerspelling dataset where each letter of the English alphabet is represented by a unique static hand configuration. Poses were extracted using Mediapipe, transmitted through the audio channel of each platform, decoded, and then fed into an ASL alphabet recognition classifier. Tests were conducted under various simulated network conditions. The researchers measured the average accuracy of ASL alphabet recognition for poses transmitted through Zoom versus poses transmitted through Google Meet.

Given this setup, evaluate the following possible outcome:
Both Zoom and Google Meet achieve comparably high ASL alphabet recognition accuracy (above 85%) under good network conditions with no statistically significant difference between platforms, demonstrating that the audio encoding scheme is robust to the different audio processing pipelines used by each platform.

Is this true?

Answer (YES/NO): NO